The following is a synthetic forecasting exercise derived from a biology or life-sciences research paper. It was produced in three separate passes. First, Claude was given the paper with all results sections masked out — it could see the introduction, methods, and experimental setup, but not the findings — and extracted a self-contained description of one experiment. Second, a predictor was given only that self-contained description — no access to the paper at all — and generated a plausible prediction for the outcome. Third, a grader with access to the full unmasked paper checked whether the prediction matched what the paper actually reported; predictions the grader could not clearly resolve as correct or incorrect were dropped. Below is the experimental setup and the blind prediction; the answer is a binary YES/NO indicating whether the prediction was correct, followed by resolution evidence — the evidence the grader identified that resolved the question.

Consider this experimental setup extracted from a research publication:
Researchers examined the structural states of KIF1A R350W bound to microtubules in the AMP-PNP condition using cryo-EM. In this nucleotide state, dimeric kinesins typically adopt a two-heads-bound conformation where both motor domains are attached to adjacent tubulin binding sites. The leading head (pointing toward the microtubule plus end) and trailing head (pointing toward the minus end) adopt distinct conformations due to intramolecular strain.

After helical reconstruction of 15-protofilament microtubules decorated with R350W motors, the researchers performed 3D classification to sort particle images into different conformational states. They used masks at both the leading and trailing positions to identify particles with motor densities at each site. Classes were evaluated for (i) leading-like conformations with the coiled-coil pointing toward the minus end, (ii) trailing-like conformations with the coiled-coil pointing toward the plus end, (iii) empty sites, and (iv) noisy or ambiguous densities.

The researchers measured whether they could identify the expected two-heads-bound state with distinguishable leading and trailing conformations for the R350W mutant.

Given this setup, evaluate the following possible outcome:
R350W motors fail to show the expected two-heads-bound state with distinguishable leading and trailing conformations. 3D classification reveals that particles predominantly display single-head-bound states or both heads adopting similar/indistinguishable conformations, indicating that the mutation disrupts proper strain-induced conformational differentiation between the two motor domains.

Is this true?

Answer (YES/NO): NO